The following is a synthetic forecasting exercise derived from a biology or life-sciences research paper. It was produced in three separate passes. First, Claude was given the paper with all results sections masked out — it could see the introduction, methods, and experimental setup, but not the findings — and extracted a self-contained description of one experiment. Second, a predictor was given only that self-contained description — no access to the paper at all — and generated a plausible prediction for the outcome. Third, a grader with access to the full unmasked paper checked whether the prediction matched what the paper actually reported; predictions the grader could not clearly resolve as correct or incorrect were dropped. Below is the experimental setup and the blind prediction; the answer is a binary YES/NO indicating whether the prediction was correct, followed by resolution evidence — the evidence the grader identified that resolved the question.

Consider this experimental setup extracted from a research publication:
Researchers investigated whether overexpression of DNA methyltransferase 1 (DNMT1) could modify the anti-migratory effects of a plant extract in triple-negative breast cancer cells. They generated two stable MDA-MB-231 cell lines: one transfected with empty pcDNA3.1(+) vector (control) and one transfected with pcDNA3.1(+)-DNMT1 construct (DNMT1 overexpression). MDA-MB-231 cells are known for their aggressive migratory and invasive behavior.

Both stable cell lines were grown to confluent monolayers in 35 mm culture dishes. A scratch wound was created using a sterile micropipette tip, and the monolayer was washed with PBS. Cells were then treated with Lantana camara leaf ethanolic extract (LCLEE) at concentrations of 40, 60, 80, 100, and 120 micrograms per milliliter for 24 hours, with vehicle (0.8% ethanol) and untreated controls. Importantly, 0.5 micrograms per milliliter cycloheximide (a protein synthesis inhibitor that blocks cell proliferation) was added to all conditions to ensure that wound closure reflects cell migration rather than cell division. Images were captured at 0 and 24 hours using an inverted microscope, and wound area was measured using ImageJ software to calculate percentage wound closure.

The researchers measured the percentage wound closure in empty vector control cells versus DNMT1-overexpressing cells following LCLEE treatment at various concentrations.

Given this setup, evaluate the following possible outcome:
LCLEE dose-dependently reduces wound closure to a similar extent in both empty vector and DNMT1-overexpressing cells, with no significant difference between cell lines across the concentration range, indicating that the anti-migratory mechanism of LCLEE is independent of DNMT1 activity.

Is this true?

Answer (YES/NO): NO